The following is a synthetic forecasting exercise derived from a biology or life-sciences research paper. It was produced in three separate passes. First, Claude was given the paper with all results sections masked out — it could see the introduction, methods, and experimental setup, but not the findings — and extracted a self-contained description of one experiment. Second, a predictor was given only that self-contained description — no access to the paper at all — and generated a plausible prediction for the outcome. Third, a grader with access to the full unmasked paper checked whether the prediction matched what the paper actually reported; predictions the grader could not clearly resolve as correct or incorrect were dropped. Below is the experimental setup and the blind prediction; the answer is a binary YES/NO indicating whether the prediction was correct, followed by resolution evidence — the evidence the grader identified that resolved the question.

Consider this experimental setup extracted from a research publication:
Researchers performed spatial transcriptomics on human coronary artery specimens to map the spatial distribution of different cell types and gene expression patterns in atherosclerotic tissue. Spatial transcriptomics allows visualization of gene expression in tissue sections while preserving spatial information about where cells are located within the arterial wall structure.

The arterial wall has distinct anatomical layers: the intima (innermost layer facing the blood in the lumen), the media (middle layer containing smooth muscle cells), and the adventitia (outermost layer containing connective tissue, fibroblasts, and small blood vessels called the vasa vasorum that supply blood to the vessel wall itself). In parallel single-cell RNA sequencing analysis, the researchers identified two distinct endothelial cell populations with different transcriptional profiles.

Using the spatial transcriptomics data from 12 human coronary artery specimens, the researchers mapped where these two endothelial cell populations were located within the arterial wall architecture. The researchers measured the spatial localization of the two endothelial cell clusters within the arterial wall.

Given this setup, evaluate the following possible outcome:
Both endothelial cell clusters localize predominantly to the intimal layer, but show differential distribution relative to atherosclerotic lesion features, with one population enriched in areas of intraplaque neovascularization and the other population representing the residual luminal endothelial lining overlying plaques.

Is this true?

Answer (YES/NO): NO